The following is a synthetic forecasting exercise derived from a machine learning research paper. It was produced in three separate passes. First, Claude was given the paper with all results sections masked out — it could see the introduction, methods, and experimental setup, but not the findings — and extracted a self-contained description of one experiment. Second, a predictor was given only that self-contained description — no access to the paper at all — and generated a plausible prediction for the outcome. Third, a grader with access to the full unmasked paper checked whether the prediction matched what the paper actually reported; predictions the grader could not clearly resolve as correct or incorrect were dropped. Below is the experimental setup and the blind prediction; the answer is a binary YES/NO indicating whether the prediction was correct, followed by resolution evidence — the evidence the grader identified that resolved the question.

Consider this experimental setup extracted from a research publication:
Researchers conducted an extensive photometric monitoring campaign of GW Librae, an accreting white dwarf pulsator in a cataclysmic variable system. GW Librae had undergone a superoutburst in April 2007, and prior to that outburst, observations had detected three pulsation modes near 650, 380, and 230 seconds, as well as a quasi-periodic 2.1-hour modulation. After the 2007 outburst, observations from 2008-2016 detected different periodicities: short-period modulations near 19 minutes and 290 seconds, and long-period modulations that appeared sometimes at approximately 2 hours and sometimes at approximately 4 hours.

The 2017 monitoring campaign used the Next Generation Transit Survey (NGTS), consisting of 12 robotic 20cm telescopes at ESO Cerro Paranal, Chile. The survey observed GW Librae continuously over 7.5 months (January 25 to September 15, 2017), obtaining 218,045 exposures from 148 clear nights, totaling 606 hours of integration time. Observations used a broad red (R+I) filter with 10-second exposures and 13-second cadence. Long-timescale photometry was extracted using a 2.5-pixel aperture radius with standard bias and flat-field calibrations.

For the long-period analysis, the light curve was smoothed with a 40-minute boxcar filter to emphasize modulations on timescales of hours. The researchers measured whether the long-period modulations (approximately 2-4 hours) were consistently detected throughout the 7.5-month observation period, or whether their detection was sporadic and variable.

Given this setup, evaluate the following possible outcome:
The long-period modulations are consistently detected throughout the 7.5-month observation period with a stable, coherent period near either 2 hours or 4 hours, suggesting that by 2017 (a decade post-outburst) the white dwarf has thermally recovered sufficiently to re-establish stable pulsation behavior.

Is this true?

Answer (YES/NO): NO